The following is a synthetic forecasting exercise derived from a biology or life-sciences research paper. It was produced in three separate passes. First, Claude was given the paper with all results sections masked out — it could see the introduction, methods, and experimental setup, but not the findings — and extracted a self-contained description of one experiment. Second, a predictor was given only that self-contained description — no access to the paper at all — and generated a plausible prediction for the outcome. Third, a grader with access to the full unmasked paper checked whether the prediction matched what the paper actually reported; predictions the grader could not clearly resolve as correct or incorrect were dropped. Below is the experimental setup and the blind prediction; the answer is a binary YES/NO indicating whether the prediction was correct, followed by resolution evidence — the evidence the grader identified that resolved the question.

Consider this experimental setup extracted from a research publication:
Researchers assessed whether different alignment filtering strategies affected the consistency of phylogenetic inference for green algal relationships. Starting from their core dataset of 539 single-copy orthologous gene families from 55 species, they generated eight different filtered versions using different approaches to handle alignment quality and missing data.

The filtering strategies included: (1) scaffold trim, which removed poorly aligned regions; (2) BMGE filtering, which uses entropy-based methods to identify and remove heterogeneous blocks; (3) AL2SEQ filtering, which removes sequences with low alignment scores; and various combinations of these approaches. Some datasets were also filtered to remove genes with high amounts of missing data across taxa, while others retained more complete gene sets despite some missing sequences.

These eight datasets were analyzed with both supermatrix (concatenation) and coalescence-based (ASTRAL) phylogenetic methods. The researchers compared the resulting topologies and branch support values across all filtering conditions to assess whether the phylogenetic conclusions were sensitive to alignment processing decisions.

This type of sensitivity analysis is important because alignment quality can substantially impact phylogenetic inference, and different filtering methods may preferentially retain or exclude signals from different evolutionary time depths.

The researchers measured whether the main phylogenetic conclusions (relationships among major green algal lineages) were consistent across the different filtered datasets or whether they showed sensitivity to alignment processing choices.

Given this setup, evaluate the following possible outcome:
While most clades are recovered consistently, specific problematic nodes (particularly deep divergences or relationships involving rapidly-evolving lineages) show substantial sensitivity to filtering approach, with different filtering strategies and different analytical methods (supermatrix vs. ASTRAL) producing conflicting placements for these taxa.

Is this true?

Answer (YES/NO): NO